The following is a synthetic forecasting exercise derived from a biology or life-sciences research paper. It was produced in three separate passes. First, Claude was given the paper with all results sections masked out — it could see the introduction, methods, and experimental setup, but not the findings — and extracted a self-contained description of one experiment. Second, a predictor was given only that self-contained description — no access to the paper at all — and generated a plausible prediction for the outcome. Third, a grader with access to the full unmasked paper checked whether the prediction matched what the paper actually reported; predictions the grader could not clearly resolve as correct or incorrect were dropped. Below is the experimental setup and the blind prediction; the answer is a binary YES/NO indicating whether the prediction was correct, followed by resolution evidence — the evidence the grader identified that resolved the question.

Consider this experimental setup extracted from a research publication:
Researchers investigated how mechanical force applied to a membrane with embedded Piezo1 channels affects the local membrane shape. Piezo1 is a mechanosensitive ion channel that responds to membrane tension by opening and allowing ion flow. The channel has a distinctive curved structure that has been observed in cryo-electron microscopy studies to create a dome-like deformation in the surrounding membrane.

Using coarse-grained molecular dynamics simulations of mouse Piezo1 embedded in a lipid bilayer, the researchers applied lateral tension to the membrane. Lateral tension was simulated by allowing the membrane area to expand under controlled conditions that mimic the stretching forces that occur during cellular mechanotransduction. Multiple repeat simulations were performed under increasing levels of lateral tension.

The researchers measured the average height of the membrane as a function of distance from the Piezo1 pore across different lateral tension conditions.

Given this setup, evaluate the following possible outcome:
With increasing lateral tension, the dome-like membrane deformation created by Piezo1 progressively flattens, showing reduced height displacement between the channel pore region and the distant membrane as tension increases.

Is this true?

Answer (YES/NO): YES